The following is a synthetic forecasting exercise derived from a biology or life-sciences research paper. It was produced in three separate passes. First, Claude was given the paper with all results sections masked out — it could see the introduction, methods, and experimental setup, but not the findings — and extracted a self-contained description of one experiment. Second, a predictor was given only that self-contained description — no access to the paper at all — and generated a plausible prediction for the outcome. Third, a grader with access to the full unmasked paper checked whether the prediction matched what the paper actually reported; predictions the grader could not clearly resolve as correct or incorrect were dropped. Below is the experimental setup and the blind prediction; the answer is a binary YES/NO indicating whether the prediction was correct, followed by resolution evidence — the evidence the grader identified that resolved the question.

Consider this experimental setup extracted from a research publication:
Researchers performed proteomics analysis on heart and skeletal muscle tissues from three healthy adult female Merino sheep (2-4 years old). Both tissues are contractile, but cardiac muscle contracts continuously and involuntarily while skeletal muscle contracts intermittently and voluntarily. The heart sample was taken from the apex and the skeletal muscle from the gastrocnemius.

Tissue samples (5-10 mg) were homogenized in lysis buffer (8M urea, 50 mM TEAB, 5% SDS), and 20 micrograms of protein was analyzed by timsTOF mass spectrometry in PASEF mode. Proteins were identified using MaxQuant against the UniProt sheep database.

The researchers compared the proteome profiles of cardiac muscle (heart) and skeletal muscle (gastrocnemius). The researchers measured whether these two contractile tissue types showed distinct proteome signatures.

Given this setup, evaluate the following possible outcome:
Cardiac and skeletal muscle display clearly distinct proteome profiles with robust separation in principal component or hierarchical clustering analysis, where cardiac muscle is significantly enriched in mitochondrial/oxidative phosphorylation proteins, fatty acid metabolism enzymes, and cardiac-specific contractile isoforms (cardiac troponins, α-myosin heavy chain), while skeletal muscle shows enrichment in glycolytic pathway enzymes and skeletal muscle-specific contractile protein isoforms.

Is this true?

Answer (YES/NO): NO